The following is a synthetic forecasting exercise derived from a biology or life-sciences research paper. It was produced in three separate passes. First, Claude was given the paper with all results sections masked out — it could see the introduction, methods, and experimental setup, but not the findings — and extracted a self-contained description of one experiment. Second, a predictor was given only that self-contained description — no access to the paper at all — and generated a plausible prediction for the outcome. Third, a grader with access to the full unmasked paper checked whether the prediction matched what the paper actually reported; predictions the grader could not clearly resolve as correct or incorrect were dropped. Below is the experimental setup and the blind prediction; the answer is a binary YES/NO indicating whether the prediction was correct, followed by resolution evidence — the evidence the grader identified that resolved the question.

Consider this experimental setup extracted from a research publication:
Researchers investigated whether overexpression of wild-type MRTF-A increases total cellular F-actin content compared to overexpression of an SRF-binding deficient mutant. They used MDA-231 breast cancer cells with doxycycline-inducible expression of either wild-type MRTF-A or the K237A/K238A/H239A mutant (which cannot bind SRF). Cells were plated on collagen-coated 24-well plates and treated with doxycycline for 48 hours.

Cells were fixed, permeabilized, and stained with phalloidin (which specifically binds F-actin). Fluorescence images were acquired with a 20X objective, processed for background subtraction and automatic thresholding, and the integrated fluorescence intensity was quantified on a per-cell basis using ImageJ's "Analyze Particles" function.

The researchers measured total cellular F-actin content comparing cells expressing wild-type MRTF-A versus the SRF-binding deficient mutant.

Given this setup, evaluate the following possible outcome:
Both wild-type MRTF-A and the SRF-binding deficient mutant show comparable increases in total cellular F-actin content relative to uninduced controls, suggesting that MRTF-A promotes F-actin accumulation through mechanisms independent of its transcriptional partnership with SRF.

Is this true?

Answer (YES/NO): NO